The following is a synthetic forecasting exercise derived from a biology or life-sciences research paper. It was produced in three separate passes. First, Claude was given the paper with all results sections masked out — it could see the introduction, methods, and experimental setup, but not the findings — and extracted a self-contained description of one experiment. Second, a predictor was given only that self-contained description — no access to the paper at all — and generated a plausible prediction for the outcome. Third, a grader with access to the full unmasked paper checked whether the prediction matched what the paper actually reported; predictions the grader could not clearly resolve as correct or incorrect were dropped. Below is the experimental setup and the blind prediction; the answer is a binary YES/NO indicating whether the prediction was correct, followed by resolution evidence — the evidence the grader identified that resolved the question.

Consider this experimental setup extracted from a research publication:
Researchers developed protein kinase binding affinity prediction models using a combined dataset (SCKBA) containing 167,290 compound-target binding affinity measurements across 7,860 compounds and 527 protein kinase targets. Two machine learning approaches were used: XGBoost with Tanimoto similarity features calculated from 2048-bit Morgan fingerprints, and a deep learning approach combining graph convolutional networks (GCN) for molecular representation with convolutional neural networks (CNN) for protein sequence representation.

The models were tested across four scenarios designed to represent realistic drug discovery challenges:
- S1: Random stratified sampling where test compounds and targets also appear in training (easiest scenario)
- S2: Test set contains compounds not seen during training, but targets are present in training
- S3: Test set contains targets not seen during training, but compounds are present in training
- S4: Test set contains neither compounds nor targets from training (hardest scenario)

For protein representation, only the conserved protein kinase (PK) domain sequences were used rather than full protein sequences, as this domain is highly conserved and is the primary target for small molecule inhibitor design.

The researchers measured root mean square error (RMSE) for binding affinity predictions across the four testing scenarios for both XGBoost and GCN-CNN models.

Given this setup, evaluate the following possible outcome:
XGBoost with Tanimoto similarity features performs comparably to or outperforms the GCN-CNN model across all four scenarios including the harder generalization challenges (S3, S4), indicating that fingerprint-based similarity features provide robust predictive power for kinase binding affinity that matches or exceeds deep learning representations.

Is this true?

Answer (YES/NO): YES